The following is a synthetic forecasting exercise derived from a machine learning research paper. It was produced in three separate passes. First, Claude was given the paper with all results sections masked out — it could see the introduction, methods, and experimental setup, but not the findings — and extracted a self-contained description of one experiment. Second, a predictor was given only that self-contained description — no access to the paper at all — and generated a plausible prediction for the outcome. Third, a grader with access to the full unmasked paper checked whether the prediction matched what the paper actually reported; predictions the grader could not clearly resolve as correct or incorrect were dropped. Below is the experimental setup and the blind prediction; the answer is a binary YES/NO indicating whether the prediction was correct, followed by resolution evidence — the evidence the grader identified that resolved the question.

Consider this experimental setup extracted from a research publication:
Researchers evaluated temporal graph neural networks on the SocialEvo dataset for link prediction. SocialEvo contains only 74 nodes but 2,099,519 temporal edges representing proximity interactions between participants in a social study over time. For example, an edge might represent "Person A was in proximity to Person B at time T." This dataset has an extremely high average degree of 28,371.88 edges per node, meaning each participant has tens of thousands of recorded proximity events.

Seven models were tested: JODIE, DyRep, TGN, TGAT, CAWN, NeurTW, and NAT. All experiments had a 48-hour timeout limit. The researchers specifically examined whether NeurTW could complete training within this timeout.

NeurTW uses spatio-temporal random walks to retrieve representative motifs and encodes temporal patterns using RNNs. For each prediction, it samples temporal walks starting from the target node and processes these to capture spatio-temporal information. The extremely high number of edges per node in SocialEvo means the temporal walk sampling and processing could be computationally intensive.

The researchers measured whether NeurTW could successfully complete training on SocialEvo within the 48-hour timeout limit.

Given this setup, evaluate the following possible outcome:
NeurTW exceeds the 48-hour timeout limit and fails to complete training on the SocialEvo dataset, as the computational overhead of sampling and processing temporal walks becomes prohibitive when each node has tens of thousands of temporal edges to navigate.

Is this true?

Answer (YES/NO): YES